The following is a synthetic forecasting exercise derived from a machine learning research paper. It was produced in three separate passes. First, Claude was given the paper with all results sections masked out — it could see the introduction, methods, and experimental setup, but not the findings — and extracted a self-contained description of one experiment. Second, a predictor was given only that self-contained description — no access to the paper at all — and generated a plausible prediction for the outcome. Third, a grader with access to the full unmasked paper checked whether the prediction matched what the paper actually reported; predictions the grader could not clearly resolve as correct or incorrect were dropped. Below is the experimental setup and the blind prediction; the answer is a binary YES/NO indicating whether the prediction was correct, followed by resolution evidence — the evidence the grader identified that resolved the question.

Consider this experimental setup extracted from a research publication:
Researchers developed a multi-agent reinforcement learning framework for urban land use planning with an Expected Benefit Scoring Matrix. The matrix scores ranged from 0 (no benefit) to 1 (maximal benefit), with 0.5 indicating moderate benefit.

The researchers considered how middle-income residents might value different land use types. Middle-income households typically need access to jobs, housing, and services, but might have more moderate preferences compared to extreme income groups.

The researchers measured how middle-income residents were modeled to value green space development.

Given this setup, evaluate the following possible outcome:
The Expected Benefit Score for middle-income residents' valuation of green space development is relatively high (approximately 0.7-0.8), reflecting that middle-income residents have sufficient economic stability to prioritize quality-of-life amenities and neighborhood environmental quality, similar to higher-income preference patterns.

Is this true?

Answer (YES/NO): NO